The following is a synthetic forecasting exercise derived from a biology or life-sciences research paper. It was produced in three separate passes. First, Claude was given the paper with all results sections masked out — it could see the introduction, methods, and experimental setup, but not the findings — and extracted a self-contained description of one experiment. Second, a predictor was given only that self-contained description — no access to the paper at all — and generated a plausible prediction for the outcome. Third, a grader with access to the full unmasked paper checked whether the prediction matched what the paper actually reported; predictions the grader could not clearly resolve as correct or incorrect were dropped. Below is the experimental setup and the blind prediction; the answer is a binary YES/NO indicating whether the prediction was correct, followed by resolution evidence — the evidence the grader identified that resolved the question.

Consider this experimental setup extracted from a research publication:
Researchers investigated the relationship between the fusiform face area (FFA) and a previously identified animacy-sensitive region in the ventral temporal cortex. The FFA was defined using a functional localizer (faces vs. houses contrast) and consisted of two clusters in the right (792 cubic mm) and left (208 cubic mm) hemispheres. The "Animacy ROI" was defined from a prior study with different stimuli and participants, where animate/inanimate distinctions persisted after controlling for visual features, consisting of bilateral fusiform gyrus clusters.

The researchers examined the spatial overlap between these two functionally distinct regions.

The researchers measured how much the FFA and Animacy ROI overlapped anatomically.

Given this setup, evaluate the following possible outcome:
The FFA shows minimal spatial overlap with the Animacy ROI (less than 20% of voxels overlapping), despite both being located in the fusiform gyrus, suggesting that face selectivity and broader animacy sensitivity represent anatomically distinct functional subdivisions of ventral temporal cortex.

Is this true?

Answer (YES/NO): YES